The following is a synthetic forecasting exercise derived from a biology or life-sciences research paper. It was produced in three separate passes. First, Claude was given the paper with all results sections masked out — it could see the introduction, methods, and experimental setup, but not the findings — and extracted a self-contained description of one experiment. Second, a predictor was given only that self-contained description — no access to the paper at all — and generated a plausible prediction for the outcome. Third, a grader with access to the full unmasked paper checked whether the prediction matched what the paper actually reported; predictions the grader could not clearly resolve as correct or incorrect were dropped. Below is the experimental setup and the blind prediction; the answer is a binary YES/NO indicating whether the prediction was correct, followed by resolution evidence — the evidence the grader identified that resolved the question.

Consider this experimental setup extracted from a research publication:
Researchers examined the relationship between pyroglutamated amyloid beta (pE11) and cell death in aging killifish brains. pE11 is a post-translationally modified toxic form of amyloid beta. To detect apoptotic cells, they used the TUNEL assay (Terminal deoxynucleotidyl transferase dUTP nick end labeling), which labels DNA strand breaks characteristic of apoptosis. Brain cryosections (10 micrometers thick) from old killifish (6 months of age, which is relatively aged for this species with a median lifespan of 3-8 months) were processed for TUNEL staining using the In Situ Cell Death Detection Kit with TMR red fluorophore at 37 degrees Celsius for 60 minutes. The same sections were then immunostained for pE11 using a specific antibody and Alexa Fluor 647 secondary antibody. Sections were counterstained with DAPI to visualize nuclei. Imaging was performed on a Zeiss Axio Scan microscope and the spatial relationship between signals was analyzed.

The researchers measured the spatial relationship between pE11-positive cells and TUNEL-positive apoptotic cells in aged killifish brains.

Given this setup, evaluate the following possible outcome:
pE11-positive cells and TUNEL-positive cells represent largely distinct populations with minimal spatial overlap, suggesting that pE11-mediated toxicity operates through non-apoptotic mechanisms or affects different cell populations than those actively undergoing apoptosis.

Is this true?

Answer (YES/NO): NO